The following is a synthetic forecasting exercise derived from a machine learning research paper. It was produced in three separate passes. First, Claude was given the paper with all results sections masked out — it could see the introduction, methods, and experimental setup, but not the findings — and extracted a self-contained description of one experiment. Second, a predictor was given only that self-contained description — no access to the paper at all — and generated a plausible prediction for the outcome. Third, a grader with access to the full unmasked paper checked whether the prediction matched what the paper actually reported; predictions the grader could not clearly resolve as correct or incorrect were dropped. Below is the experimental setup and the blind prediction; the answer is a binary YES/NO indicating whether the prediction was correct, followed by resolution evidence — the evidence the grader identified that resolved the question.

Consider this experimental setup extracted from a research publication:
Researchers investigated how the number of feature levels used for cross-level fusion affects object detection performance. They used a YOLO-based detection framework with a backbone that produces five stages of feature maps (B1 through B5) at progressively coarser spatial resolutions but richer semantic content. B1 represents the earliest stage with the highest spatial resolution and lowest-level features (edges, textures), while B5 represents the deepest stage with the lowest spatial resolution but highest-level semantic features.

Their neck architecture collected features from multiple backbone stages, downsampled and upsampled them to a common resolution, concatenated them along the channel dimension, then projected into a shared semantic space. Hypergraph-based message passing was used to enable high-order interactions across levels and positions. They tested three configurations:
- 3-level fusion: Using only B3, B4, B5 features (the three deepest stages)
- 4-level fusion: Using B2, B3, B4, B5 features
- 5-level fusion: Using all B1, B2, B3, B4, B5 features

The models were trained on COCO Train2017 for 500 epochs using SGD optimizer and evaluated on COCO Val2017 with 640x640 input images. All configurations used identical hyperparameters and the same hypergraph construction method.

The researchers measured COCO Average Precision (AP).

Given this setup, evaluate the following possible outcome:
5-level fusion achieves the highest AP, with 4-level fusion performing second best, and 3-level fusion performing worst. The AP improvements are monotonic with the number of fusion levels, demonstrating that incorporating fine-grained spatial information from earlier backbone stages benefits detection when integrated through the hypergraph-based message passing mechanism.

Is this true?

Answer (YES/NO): YES